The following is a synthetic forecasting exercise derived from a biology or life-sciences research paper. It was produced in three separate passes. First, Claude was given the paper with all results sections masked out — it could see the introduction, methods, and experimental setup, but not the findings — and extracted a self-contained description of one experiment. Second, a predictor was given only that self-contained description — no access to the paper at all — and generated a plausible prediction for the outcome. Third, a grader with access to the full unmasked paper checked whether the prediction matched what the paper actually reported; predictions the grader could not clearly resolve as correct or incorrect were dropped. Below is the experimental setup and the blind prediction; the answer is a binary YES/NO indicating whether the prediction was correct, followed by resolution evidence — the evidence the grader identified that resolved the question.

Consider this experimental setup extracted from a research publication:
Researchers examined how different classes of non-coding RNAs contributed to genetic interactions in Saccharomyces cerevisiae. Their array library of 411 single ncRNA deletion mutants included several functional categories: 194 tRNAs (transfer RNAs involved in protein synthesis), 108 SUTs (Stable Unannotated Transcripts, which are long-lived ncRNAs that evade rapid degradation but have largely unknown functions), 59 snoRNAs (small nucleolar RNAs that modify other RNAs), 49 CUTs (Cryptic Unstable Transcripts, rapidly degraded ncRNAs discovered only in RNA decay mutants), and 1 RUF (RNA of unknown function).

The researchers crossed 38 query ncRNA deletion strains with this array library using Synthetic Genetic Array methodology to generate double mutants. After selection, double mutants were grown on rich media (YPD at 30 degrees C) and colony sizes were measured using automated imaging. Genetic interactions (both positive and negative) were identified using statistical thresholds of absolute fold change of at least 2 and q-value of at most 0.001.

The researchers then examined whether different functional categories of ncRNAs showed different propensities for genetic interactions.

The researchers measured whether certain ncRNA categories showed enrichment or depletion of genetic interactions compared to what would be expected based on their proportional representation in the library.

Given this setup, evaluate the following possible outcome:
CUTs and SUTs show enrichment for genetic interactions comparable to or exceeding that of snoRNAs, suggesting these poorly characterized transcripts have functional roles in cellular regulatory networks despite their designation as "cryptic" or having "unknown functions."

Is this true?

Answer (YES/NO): NO